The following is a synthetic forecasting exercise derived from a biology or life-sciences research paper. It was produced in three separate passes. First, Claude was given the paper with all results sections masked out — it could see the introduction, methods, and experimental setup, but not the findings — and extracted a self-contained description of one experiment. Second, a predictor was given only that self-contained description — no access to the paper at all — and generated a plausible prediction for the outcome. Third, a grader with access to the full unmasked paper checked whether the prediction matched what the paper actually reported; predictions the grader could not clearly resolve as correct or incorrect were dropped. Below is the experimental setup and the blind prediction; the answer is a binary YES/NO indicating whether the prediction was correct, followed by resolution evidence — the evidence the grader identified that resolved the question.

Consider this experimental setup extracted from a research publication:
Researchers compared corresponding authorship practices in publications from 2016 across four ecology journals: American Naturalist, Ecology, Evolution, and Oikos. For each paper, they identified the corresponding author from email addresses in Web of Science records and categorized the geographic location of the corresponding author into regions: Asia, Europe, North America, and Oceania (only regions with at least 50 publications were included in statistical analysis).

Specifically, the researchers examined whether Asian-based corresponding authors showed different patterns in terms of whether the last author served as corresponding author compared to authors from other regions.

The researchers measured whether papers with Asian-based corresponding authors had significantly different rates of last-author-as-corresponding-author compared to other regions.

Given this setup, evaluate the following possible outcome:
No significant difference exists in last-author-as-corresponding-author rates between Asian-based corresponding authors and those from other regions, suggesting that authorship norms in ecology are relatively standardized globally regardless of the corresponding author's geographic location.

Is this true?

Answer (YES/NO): NO